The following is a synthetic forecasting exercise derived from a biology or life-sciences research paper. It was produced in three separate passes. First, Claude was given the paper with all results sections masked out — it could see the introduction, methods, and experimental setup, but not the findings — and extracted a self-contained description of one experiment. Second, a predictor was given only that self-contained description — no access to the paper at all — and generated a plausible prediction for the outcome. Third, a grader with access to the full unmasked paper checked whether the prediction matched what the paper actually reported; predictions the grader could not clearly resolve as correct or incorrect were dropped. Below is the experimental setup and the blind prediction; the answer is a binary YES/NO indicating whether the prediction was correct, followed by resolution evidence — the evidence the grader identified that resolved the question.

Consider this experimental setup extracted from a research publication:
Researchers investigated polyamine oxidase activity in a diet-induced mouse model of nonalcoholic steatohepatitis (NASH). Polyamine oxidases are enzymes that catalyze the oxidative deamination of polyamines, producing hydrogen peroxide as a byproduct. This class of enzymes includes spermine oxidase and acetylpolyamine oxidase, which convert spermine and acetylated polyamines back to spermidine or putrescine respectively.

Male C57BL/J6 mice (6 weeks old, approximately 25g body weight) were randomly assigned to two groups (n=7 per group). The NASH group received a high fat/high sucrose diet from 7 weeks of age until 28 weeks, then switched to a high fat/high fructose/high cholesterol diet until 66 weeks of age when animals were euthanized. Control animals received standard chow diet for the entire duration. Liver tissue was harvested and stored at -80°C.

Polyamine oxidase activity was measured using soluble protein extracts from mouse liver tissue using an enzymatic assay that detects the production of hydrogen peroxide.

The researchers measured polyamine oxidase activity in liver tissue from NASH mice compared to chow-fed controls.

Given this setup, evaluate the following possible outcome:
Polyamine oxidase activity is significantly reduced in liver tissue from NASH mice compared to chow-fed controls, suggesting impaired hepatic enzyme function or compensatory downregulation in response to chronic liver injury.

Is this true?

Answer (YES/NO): NO